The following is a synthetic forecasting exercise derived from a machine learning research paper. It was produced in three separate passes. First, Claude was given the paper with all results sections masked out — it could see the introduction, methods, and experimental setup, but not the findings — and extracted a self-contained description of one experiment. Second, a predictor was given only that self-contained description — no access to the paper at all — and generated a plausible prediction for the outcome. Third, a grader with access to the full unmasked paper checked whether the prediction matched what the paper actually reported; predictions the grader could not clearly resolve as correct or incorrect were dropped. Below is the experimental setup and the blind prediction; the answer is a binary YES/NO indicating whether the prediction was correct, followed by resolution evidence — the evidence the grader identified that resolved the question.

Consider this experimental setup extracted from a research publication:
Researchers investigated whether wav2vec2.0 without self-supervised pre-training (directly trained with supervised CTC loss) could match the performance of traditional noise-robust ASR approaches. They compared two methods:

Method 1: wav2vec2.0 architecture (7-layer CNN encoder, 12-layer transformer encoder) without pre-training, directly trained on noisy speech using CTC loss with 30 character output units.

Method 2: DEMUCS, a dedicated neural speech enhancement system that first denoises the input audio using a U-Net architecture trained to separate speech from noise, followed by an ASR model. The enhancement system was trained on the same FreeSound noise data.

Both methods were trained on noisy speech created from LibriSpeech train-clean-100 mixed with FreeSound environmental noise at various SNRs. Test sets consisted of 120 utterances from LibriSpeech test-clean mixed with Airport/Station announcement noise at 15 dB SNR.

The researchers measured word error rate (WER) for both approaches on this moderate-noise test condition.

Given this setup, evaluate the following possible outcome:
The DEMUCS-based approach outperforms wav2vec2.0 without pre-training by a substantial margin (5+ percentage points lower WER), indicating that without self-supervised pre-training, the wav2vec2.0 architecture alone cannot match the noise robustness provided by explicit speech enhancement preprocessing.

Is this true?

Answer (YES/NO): YES